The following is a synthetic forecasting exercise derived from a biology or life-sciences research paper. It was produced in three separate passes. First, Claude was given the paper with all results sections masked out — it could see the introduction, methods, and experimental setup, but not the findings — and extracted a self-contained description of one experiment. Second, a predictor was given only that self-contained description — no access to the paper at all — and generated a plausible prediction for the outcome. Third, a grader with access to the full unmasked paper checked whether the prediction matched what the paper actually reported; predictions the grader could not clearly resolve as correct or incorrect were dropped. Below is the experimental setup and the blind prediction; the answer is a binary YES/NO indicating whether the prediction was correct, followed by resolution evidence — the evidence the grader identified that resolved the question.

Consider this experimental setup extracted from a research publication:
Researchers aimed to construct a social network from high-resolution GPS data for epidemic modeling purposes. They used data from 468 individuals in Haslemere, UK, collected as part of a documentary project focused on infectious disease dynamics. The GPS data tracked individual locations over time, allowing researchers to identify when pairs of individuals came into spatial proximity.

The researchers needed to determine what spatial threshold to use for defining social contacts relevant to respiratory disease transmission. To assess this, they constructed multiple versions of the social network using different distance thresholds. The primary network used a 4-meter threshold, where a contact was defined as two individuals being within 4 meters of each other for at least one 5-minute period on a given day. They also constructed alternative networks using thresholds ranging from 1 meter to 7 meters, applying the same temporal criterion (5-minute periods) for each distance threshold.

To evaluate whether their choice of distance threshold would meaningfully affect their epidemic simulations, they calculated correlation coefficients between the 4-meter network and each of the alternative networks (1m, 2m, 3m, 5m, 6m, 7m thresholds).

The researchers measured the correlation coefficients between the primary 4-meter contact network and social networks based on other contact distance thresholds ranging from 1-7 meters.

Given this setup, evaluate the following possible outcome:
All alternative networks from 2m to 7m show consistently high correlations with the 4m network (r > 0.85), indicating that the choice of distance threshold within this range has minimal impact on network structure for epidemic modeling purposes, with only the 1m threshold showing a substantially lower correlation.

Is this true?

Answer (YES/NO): NO